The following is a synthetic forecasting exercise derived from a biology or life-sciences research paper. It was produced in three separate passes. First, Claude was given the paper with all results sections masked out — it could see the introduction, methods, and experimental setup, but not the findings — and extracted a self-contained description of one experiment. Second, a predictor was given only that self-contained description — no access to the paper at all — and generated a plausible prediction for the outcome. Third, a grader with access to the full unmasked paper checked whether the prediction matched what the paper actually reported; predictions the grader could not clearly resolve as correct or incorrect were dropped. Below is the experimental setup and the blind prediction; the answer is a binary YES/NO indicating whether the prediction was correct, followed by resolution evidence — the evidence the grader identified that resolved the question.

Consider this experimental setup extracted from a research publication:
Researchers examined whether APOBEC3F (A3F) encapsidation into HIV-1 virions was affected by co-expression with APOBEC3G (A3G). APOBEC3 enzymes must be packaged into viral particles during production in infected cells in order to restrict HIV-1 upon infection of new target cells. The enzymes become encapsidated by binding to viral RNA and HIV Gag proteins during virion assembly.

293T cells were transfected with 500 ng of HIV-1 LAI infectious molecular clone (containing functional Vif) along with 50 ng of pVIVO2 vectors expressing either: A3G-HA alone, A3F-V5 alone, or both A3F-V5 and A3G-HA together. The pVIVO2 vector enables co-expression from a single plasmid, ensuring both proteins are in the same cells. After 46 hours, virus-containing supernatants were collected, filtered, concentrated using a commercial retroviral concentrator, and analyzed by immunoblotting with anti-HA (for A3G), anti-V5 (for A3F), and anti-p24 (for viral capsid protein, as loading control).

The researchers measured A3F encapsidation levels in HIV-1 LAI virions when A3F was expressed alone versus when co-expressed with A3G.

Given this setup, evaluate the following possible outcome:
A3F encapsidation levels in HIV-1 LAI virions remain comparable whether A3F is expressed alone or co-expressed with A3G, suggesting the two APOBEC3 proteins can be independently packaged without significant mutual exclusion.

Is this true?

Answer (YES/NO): NO